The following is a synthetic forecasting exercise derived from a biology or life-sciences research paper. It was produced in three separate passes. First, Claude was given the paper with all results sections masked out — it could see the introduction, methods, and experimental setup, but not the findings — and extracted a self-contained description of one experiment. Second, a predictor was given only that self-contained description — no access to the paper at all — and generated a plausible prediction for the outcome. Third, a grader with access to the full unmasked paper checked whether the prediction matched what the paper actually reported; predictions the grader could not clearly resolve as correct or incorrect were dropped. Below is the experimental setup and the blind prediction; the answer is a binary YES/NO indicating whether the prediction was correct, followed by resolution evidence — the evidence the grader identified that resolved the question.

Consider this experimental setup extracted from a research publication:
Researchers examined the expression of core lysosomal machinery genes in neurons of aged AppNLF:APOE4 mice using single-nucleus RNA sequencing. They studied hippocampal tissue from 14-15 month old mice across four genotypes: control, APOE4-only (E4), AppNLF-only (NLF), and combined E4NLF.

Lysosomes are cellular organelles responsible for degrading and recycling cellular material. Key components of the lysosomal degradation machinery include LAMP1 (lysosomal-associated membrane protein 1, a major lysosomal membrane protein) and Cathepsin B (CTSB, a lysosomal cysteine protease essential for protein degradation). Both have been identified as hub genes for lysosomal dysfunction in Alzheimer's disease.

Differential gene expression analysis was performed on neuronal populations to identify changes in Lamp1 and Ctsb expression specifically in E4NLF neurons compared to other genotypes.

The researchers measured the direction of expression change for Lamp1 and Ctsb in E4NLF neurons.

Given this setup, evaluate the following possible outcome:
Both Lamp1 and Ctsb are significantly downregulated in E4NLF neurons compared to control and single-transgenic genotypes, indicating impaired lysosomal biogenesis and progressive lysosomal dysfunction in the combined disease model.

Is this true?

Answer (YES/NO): YES